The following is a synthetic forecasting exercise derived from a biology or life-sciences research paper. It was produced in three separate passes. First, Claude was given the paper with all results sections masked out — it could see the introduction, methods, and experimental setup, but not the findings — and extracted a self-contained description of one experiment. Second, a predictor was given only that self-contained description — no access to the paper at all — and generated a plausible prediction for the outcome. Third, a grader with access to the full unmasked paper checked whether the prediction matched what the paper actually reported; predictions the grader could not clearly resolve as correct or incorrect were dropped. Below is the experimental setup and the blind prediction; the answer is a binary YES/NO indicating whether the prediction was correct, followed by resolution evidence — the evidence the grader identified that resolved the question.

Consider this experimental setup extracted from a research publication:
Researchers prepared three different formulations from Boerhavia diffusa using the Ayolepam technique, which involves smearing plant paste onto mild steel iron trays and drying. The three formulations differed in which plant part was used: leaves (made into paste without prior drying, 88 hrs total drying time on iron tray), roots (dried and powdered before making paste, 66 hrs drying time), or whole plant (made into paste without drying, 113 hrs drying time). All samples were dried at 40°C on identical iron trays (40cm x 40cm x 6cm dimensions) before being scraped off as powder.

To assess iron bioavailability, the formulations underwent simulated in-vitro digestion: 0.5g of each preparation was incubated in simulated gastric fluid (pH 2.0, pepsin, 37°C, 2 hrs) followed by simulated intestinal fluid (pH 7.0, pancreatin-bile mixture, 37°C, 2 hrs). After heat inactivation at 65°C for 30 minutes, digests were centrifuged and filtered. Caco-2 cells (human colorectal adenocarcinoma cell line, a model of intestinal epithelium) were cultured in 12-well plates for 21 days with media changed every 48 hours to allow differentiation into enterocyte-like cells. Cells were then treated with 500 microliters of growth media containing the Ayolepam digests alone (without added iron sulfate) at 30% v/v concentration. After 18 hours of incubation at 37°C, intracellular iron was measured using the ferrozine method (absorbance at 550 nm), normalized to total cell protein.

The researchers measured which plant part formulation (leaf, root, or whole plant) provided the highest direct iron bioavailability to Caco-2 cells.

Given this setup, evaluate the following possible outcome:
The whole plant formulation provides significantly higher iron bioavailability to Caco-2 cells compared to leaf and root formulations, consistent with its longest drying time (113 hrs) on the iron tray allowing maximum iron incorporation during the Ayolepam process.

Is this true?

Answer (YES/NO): NO